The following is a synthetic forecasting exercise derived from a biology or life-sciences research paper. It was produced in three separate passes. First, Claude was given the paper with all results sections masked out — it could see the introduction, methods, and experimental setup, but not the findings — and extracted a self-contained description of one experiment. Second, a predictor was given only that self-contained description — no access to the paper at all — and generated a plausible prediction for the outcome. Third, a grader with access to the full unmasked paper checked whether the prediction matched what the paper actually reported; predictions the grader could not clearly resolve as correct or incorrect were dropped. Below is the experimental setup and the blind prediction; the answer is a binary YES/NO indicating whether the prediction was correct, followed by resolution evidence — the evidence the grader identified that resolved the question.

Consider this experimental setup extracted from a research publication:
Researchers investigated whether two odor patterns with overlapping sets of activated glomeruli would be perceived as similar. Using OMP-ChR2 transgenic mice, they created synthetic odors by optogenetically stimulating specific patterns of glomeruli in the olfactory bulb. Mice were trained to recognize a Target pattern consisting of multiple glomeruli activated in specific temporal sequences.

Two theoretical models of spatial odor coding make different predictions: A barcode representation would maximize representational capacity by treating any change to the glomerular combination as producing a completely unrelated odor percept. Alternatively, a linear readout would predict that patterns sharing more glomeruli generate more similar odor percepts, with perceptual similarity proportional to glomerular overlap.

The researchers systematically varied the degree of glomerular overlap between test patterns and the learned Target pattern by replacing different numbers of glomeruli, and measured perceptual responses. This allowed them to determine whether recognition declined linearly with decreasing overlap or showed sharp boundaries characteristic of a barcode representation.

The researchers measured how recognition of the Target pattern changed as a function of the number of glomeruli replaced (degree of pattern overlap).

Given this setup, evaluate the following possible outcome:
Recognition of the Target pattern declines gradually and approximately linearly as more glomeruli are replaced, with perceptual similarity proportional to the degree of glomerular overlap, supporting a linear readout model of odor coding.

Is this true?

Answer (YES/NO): YES